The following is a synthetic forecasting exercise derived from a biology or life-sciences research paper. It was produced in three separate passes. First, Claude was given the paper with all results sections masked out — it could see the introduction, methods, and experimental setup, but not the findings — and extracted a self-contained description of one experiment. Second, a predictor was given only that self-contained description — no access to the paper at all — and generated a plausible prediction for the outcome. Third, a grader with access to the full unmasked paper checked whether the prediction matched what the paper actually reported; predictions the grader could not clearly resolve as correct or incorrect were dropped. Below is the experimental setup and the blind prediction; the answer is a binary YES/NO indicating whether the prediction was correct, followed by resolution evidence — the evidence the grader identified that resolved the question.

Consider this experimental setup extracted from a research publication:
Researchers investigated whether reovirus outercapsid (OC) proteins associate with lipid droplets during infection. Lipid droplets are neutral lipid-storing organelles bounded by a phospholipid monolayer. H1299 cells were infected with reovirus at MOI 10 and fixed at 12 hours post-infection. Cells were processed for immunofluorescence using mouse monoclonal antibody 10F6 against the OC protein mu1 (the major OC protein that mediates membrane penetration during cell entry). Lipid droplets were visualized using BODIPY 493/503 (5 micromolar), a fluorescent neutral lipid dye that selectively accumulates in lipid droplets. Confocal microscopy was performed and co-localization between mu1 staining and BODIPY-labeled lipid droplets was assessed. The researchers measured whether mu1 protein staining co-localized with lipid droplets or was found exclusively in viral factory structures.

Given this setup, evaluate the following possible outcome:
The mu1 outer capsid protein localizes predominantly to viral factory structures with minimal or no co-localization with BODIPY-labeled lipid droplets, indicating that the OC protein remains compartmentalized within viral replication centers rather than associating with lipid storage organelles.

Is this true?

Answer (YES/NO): NO